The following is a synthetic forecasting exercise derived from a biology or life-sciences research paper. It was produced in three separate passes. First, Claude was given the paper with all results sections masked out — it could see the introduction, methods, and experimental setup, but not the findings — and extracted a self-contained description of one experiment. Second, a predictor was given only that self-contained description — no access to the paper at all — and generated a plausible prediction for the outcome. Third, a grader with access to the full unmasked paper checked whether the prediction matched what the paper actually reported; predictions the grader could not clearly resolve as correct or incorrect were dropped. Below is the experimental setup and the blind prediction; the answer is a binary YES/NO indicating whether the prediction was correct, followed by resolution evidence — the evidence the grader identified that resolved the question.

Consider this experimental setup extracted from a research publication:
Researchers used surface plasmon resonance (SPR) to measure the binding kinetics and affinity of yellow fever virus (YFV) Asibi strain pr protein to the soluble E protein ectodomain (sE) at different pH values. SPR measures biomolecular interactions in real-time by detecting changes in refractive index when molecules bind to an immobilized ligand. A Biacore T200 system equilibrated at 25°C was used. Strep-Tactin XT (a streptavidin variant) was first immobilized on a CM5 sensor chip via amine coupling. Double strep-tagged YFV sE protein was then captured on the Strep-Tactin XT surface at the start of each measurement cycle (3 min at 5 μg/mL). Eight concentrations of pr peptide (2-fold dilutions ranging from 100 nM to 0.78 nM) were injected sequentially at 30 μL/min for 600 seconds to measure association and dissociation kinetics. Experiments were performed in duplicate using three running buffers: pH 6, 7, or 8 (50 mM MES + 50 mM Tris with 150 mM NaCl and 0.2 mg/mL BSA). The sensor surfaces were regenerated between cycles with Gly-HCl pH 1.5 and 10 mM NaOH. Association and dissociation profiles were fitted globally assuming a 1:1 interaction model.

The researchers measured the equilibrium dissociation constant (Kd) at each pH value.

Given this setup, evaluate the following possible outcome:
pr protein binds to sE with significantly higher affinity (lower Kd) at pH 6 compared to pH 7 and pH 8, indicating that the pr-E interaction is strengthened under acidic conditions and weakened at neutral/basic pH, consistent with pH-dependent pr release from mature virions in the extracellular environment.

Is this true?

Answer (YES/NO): NO